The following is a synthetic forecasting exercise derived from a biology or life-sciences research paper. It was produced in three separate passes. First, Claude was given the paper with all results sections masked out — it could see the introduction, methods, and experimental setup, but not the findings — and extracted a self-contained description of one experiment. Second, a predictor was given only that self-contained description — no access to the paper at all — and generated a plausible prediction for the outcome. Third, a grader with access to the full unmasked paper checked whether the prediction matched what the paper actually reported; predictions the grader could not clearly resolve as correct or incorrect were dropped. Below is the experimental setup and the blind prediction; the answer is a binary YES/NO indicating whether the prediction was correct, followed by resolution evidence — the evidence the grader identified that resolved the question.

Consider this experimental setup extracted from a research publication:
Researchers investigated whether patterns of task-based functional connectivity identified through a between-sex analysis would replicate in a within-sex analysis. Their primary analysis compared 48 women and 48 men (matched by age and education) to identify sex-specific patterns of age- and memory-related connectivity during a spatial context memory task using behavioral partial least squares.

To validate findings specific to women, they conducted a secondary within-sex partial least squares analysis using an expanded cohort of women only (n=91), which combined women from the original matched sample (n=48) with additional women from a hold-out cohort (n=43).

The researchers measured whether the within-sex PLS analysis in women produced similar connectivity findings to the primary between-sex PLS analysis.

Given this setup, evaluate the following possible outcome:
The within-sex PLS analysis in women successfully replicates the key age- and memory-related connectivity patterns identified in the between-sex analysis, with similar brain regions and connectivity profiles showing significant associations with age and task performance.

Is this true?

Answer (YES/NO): YES